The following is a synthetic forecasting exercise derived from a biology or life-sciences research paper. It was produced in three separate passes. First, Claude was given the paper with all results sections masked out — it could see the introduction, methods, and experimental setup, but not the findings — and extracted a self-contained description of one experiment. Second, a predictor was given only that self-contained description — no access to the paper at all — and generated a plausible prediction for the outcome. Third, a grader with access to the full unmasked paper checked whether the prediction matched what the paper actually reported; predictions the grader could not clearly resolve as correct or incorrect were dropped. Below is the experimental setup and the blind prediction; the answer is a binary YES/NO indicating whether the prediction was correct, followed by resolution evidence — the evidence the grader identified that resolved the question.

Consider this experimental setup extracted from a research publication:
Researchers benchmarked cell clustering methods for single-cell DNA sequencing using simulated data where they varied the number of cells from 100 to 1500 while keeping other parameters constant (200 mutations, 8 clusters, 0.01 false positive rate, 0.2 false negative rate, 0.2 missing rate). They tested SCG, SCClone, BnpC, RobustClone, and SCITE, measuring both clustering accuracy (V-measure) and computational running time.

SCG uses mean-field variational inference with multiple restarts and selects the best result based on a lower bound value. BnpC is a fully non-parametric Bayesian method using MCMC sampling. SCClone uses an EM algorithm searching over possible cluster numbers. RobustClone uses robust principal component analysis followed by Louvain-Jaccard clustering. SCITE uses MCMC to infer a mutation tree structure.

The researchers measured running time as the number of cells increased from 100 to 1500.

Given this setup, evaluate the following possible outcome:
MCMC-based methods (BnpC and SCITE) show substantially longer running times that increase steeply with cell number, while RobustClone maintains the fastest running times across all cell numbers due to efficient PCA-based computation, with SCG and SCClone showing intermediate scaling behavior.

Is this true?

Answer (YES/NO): NO